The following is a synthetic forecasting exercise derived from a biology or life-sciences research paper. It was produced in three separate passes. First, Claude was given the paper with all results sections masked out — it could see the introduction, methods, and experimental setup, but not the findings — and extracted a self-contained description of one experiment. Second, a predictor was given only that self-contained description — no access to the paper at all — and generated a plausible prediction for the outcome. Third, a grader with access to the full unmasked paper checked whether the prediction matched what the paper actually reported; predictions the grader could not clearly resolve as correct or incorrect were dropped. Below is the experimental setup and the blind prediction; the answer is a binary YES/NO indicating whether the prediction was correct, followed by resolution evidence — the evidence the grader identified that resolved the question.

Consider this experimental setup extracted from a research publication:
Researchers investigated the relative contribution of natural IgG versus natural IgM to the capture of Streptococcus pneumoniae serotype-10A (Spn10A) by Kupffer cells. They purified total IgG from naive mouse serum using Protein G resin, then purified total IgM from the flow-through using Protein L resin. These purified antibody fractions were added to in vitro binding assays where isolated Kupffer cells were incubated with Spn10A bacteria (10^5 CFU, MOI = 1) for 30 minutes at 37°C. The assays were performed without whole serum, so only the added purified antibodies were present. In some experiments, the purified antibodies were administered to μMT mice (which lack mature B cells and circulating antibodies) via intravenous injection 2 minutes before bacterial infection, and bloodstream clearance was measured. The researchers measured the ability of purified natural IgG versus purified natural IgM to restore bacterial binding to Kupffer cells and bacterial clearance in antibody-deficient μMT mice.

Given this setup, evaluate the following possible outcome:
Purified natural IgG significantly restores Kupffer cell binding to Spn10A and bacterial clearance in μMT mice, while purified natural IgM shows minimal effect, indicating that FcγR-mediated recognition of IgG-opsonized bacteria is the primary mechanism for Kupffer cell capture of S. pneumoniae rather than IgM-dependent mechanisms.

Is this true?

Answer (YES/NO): NO